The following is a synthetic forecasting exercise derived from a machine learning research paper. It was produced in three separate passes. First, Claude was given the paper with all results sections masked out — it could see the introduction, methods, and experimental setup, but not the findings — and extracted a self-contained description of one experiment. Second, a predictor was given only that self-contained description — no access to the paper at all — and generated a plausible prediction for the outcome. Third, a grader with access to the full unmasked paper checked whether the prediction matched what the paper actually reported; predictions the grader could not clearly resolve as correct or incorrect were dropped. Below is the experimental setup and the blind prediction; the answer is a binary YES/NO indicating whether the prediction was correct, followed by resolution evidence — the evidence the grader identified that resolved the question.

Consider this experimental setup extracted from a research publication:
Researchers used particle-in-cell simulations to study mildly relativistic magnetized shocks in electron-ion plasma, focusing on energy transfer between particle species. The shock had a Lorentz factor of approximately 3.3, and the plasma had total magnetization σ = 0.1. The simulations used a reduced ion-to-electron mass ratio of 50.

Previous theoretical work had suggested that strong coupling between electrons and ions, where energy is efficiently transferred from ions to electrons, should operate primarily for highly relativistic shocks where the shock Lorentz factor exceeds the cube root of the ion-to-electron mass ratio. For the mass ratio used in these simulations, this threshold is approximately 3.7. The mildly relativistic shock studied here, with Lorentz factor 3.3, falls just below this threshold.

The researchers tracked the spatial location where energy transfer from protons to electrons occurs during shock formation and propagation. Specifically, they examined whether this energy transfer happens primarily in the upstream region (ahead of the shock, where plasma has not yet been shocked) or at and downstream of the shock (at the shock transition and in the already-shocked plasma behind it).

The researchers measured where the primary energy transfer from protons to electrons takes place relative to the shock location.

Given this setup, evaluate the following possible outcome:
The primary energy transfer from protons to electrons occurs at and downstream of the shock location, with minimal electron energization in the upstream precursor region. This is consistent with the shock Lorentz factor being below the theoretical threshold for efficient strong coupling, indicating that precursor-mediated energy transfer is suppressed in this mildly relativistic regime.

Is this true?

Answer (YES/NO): YES